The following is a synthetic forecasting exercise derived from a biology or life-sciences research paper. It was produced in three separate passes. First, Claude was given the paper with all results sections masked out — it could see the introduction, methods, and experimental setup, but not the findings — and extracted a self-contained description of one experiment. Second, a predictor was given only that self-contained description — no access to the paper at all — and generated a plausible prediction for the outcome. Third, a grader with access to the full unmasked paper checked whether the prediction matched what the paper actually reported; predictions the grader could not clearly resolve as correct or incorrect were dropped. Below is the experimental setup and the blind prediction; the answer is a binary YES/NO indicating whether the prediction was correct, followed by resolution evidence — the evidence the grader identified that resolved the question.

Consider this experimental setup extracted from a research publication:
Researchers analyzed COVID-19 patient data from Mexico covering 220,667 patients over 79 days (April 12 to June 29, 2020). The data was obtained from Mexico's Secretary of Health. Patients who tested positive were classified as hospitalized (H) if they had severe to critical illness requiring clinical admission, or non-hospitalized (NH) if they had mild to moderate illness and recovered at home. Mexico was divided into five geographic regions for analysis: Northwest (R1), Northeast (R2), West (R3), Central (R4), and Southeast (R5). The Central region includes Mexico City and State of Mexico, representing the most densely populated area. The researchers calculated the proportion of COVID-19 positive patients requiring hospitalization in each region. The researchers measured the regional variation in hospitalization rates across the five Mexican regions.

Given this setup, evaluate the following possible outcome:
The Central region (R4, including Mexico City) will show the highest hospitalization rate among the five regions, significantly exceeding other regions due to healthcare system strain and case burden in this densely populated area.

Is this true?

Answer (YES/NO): NO